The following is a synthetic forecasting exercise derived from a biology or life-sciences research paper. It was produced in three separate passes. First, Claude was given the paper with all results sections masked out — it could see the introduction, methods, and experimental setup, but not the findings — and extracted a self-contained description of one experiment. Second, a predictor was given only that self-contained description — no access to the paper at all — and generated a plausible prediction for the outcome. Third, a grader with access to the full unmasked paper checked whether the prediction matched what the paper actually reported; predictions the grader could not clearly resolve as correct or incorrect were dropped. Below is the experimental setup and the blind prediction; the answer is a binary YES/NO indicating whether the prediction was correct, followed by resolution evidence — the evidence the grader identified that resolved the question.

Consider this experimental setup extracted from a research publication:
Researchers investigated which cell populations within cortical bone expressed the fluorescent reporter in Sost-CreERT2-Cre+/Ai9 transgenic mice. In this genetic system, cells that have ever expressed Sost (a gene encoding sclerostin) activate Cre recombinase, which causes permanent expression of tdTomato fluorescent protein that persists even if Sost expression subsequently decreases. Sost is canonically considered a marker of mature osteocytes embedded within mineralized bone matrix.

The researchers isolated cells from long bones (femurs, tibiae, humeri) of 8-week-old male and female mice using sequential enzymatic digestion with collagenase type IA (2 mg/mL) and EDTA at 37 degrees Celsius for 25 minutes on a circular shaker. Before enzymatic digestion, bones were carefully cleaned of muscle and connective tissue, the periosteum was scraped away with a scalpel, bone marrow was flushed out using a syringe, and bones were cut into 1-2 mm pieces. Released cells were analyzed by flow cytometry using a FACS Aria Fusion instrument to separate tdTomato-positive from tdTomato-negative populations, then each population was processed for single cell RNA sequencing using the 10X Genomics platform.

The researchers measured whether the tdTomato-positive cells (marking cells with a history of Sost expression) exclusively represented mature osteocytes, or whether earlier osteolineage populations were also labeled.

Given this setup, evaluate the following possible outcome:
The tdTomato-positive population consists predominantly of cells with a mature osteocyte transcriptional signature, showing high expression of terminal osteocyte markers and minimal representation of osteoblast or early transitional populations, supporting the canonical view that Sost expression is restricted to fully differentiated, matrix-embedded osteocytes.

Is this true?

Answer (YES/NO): NO